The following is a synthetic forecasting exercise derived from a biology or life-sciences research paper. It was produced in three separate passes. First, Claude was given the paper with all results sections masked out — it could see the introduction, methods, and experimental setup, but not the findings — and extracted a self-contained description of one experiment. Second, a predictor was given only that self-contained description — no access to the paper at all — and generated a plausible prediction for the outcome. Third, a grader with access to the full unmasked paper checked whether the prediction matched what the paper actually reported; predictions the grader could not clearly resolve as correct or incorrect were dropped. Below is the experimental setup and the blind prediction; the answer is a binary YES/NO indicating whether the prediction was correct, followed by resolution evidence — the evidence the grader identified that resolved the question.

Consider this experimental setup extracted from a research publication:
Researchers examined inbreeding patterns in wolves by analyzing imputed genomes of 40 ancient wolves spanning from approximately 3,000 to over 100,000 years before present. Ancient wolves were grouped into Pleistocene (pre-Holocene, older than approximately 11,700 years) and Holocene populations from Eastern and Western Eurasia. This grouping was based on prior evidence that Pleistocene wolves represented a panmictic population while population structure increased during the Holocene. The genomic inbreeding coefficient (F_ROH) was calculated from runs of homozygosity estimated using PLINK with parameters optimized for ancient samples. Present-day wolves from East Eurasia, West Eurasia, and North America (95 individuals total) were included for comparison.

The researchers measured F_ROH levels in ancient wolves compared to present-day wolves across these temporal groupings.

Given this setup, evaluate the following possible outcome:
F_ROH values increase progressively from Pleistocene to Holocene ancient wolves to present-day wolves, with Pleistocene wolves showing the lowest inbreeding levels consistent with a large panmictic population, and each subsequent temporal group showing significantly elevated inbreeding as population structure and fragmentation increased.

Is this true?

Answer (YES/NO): NO